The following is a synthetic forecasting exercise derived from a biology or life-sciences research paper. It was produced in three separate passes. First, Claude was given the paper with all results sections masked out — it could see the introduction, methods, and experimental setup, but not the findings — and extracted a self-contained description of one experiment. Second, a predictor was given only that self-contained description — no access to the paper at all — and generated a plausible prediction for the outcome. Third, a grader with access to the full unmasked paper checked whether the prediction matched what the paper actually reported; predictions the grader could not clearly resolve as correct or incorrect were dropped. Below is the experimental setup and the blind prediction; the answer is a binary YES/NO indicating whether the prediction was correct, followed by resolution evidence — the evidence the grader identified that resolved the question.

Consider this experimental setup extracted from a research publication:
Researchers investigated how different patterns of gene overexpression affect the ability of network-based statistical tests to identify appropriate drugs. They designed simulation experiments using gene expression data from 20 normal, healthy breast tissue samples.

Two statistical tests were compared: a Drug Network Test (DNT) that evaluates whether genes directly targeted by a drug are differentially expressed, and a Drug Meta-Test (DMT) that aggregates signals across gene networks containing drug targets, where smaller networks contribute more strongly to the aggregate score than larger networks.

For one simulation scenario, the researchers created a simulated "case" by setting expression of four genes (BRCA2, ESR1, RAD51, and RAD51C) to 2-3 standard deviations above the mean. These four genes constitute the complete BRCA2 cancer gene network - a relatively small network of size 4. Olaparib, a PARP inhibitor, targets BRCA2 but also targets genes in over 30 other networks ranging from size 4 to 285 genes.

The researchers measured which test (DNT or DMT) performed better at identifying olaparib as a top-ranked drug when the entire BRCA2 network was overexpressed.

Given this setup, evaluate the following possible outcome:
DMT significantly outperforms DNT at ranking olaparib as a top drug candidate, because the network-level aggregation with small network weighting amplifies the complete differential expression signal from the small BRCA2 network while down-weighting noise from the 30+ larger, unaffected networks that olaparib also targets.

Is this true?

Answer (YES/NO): YES